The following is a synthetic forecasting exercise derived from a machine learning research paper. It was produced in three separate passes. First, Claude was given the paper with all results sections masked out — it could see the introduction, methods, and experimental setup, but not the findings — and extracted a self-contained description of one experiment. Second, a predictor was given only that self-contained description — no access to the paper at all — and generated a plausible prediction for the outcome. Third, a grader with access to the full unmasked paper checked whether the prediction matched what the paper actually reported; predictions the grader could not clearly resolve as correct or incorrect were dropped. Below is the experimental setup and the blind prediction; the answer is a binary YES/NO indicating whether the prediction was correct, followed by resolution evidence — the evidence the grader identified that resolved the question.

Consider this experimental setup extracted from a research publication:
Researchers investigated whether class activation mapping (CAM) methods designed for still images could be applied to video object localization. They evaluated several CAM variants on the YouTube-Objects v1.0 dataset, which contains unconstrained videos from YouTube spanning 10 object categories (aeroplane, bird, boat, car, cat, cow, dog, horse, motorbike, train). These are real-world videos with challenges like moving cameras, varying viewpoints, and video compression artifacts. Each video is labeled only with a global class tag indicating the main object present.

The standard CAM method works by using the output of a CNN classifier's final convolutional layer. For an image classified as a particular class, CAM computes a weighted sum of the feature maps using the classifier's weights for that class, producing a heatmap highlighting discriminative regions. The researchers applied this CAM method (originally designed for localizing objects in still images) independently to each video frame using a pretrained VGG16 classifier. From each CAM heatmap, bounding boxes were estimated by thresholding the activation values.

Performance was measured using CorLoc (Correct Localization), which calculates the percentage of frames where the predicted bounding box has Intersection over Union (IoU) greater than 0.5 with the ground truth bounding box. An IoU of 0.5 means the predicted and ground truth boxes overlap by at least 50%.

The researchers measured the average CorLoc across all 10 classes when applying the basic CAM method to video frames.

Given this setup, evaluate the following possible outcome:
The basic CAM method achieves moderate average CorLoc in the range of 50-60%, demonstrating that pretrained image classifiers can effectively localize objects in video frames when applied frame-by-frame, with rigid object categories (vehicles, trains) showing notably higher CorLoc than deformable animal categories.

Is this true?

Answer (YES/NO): NO